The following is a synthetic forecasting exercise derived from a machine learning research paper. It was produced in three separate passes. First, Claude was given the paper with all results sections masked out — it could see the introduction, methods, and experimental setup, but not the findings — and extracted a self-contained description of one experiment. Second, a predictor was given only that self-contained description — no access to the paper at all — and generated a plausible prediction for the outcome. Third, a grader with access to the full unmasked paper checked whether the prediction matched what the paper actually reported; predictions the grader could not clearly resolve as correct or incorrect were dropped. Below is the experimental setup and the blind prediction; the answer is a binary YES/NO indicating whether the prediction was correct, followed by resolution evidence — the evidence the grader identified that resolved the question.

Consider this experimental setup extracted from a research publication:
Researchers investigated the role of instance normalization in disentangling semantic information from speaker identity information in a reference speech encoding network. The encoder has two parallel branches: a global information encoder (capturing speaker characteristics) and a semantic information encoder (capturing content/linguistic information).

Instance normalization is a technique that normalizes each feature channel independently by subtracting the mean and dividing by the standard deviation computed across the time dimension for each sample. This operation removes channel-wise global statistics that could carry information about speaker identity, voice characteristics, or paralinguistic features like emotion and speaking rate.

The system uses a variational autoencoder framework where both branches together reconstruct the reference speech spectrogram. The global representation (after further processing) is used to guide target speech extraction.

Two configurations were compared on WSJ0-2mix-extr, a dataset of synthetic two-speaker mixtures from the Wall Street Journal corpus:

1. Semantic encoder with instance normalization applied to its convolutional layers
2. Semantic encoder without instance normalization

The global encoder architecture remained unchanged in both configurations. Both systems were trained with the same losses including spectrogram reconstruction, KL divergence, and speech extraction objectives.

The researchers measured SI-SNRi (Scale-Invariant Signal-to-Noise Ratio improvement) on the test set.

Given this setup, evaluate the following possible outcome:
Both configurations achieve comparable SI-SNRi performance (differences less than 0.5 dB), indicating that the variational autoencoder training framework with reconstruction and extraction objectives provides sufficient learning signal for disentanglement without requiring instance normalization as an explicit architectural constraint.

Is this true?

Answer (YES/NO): NO